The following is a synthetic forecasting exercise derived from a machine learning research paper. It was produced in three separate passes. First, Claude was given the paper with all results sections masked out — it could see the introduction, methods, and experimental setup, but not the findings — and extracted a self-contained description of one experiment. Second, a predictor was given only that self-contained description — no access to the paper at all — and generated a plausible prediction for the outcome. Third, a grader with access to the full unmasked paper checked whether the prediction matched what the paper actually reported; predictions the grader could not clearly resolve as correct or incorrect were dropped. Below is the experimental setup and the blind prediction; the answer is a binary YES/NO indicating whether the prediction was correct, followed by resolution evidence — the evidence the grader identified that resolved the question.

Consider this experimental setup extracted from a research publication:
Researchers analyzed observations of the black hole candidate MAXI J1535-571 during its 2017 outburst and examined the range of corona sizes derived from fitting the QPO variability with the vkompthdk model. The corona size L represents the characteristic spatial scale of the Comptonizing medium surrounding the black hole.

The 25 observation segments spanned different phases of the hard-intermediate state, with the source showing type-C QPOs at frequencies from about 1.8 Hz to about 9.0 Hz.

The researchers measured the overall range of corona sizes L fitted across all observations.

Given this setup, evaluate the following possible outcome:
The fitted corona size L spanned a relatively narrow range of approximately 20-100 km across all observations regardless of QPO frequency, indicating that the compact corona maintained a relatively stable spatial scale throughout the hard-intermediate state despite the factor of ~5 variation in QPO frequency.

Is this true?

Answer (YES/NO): NO